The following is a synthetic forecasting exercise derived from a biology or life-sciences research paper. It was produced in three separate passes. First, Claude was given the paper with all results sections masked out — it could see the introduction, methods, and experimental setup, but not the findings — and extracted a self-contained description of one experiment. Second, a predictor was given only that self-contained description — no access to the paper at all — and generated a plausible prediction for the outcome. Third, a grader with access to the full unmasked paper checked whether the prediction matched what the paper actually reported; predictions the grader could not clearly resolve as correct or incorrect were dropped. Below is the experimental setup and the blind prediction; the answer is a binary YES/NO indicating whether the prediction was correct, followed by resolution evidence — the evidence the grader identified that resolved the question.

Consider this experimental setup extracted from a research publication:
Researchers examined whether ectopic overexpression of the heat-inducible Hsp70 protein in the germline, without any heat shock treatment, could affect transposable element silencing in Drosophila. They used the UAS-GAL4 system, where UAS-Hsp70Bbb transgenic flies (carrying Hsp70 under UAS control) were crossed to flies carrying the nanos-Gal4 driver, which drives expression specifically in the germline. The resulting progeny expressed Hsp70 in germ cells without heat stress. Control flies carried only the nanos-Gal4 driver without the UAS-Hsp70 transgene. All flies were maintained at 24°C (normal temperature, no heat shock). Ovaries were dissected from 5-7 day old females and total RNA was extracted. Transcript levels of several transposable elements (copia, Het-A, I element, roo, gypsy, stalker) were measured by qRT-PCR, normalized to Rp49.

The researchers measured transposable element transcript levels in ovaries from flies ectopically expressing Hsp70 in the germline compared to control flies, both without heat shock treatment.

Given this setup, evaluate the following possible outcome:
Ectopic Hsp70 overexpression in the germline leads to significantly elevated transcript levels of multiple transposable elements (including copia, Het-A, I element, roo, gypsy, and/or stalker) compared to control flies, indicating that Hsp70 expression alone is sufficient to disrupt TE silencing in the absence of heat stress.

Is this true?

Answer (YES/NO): YES